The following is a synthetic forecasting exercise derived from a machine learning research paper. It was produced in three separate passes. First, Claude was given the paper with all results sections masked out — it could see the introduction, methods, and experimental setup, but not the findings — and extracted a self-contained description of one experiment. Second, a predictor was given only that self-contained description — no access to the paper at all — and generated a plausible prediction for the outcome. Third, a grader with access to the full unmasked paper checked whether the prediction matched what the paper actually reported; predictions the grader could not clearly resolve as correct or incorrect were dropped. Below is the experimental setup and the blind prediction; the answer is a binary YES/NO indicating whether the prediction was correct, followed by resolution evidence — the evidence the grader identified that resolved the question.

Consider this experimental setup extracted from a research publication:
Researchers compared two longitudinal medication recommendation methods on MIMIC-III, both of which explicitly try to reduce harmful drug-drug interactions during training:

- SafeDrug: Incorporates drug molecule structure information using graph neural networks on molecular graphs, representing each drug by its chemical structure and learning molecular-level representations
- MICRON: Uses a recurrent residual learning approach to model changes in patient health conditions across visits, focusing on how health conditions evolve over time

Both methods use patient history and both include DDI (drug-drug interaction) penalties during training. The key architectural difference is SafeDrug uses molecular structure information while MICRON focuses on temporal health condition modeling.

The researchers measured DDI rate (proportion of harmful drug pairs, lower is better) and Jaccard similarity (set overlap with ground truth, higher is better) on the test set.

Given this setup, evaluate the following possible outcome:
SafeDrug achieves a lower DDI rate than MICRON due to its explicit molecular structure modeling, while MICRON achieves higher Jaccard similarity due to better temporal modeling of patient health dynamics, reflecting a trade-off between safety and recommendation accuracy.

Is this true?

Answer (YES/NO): NO